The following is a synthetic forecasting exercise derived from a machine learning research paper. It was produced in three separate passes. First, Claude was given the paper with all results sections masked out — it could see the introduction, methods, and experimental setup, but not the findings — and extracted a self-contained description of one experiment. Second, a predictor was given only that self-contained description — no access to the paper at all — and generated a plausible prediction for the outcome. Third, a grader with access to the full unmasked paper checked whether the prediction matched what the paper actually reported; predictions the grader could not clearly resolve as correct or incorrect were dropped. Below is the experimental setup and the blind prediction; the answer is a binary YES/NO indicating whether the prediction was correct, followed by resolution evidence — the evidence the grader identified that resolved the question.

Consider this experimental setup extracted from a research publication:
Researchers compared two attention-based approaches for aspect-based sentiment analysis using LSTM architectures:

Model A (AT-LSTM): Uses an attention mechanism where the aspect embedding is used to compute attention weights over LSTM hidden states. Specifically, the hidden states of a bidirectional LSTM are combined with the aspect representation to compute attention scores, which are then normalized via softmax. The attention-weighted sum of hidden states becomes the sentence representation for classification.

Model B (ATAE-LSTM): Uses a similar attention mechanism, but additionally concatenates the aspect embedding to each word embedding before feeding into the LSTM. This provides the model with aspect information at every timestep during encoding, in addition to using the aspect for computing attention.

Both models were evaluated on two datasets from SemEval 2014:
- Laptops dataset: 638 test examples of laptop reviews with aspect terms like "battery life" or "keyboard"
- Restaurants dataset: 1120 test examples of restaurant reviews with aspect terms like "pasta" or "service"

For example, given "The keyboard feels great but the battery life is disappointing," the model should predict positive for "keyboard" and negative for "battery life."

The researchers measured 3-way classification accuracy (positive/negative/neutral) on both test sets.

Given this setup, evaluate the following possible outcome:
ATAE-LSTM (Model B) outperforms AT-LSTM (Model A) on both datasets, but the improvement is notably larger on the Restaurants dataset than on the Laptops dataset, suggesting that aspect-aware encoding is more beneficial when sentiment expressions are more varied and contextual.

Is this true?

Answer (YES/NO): NO